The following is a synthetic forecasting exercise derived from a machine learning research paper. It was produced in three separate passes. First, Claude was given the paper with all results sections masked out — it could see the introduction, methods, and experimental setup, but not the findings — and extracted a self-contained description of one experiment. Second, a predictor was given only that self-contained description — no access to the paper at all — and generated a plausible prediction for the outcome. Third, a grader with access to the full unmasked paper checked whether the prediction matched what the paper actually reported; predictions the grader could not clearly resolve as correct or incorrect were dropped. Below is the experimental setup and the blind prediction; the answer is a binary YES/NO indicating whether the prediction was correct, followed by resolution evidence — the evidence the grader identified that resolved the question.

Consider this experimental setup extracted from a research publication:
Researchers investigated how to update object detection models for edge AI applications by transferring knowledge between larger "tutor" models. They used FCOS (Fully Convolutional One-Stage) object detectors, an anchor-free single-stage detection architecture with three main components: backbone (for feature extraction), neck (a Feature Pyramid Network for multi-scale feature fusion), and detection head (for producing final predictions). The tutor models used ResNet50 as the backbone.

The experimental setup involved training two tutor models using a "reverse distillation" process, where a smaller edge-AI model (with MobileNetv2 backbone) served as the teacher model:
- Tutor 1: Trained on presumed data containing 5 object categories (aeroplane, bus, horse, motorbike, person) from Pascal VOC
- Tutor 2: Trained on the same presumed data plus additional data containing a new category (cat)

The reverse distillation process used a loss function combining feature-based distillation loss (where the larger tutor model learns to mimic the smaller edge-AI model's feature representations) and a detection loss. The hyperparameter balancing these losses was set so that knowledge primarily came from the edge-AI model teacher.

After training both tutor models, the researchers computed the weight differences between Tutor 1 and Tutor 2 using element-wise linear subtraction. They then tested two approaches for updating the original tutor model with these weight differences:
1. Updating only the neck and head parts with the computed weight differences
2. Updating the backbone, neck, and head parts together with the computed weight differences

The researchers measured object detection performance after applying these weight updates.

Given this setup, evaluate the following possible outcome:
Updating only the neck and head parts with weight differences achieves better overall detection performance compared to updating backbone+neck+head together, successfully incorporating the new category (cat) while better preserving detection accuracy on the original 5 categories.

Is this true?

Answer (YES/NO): YES